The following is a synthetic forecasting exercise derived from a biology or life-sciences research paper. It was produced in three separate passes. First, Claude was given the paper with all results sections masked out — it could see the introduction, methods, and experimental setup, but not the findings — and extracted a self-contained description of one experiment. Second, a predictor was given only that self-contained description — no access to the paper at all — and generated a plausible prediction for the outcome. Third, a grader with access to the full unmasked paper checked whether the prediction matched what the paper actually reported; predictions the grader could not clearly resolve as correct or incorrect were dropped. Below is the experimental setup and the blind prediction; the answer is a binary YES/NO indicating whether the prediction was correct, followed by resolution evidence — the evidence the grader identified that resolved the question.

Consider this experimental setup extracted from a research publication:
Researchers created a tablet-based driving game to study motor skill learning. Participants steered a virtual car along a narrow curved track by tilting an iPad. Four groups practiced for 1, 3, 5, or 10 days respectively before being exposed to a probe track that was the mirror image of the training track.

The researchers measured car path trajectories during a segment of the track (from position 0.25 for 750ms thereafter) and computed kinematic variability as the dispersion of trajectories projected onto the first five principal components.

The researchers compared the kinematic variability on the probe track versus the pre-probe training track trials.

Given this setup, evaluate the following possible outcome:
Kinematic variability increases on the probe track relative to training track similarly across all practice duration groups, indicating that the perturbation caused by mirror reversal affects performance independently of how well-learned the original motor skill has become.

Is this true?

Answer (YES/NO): NO